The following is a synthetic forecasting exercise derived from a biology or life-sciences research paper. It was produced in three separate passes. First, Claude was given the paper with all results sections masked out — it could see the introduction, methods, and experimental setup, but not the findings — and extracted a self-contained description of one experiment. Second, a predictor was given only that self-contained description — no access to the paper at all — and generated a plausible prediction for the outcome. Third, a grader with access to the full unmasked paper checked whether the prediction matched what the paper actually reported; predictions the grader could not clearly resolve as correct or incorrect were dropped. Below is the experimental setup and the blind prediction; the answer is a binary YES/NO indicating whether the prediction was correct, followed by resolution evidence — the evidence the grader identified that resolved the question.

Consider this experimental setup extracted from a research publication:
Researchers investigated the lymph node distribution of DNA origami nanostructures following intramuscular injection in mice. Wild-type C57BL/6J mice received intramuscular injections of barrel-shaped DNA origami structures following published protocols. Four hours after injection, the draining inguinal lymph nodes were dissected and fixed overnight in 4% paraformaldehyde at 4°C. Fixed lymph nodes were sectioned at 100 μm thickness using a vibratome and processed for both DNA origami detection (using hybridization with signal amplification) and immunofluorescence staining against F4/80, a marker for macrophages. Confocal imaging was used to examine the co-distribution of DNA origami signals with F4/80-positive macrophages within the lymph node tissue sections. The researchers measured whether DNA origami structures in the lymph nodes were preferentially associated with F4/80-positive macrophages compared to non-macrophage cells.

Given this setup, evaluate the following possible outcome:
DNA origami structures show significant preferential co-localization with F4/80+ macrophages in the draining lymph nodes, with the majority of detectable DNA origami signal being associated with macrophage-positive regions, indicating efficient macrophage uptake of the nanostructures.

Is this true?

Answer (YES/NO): YES